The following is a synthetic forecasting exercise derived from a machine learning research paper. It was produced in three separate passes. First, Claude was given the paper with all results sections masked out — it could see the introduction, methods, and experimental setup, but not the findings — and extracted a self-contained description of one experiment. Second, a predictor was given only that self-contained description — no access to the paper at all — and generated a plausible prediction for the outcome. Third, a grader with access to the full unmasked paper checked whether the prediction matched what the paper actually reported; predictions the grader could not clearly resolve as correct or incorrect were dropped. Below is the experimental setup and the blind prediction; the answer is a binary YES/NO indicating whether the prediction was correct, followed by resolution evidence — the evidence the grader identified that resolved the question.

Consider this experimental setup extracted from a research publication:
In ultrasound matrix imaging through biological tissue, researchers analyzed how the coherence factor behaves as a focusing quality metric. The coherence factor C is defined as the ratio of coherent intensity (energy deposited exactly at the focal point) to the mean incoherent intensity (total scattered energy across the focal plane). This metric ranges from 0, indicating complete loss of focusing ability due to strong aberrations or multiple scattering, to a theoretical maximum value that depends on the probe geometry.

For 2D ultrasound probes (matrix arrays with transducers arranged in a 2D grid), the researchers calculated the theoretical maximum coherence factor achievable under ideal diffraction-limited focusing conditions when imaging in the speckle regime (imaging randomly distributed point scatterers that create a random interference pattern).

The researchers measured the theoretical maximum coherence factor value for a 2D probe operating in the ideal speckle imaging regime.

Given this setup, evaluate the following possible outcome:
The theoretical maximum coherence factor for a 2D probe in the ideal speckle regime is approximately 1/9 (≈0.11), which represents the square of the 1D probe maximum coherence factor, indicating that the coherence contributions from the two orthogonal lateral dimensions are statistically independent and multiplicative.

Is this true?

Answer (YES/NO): NO